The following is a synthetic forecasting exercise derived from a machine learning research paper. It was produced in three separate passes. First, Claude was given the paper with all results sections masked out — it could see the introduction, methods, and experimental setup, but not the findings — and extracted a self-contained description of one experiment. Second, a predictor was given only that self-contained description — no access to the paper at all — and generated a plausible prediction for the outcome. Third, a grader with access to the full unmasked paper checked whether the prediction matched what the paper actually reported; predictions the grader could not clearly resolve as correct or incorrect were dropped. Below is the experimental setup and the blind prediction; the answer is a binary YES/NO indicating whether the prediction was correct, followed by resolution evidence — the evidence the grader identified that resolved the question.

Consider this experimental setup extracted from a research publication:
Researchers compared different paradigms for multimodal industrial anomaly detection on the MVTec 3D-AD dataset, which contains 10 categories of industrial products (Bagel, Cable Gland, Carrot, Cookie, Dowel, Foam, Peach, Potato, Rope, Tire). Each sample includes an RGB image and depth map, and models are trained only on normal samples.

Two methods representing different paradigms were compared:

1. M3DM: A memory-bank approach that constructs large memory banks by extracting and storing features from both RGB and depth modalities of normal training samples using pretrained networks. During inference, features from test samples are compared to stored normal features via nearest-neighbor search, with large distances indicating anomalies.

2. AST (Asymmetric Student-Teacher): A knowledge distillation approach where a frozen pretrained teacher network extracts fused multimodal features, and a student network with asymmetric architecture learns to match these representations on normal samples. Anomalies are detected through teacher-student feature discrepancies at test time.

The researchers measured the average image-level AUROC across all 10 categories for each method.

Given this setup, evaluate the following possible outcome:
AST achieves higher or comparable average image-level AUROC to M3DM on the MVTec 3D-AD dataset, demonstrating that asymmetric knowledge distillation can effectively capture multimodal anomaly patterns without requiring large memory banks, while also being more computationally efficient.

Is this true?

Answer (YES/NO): NO